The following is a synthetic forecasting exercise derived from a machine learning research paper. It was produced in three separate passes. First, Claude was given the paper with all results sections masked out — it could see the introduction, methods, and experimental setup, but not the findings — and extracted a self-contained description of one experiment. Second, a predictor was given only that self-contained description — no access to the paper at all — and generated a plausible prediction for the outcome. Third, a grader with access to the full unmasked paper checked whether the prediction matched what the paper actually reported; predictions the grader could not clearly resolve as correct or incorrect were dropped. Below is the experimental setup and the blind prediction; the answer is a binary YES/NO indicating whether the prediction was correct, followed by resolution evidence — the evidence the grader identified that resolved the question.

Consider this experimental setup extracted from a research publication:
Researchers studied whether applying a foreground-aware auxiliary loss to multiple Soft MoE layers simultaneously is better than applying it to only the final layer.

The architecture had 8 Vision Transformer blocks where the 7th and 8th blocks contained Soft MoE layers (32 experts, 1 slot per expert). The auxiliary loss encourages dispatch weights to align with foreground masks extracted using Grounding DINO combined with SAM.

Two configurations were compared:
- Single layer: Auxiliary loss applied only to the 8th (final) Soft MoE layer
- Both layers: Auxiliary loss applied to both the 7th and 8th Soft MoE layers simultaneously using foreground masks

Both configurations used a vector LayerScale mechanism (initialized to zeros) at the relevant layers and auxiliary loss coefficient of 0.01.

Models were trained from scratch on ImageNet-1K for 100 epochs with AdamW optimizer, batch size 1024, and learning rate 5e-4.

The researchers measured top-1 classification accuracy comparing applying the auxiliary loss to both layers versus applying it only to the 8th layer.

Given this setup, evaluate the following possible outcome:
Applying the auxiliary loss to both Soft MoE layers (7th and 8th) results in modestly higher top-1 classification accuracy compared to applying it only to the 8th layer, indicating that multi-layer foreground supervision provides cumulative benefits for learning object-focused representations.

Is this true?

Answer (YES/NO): NO